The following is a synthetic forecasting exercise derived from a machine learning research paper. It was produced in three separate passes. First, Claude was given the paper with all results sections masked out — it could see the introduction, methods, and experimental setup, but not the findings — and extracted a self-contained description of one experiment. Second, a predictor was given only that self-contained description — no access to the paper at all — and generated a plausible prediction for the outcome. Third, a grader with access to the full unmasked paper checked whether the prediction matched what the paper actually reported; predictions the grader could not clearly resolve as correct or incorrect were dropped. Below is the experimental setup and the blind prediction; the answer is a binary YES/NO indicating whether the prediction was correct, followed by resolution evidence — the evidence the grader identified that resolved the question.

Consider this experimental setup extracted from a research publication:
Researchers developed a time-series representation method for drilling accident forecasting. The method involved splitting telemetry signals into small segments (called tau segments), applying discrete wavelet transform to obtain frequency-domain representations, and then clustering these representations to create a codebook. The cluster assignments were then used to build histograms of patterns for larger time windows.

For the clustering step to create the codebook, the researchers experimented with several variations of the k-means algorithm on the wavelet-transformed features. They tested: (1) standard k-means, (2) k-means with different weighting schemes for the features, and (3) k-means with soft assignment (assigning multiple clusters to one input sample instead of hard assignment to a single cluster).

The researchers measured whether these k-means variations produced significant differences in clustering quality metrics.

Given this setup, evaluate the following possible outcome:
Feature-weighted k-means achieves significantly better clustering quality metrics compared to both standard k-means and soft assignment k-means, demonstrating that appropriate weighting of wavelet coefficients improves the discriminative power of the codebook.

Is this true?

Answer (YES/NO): NO